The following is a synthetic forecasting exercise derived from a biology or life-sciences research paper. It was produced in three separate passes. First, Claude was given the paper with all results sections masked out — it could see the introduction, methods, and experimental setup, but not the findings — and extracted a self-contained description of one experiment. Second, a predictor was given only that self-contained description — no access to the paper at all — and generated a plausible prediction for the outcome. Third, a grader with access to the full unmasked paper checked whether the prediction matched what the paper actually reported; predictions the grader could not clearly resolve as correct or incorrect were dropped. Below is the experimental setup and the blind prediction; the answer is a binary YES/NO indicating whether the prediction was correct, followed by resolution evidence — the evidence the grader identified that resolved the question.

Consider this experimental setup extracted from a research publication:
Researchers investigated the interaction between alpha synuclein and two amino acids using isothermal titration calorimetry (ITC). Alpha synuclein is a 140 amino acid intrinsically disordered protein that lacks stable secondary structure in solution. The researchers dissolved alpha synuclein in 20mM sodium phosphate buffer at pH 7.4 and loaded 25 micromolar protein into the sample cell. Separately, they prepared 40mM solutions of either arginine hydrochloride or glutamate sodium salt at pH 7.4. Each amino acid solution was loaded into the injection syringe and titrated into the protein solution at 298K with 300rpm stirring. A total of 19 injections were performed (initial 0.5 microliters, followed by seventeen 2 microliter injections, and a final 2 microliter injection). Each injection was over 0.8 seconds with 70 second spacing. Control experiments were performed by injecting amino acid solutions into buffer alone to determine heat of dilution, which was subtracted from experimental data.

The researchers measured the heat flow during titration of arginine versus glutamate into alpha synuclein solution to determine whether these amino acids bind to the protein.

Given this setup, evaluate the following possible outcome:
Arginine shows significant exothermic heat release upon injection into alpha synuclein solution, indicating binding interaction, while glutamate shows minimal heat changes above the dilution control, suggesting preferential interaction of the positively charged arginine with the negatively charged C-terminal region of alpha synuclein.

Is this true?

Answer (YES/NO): NO